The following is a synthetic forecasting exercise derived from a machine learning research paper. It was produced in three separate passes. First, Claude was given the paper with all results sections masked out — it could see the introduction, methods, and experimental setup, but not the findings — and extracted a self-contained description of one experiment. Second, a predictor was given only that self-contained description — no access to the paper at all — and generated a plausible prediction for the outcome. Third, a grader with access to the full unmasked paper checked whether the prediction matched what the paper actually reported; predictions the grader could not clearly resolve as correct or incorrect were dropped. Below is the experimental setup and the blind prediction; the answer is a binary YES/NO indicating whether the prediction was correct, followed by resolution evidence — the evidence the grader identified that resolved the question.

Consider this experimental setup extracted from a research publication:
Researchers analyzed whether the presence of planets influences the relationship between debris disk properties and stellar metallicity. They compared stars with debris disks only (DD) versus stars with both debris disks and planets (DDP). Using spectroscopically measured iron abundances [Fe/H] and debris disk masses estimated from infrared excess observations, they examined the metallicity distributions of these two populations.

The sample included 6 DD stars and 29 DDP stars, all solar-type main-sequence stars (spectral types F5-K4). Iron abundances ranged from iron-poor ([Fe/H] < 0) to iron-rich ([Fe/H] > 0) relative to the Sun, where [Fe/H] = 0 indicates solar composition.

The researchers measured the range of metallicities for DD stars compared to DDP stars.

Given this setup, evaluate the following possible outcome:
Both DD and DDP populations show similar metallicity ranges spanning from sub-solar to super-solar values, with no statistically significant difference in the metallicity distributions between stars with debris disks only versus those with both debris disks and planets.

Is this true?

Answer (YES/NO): NO